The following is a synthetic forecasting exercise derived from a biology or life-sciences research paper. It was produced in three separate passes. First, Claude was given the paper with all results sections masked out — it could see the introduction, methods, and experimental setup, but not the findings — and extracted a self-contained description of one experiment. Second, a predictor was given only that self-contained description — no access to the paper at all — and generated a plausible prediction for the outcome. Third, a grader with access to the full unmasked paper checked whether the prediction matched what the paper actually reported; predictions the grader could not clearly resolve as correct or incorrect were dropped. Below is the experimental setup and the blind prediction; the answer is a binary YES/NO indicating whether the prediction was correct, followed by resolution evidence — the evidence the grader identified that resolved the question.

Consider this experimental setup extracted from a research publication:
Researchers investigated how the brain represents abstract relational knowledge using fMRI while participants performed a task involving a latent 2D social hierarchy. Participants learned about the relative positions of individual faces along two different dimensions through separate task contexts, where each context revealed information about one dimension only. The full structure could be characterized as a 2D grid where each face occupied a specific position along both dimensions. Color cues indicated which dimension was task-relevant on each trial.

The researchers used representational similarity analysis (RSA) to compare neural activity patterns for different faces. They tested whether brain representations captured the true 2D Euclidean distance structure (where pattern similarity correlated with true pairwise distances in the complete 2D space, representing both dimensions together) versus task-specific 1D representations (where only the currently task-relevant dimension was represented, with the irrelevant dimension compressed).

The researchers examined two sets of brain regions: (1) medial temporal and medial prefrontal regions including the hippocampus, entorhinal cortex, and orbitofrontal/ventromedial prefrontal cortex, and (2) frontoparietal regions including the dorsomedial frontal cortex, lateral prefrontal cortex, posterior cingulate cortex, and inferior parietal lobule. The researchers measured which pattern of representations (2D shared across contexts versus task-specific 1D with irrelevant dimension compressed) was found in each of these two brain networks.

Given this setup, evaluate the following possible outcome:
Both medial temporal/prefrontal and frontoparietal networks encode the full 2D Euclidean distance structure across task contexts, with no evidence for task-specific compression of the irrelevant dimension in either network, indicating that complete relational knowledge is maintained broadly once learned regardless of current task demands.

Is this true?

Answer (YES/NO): NO